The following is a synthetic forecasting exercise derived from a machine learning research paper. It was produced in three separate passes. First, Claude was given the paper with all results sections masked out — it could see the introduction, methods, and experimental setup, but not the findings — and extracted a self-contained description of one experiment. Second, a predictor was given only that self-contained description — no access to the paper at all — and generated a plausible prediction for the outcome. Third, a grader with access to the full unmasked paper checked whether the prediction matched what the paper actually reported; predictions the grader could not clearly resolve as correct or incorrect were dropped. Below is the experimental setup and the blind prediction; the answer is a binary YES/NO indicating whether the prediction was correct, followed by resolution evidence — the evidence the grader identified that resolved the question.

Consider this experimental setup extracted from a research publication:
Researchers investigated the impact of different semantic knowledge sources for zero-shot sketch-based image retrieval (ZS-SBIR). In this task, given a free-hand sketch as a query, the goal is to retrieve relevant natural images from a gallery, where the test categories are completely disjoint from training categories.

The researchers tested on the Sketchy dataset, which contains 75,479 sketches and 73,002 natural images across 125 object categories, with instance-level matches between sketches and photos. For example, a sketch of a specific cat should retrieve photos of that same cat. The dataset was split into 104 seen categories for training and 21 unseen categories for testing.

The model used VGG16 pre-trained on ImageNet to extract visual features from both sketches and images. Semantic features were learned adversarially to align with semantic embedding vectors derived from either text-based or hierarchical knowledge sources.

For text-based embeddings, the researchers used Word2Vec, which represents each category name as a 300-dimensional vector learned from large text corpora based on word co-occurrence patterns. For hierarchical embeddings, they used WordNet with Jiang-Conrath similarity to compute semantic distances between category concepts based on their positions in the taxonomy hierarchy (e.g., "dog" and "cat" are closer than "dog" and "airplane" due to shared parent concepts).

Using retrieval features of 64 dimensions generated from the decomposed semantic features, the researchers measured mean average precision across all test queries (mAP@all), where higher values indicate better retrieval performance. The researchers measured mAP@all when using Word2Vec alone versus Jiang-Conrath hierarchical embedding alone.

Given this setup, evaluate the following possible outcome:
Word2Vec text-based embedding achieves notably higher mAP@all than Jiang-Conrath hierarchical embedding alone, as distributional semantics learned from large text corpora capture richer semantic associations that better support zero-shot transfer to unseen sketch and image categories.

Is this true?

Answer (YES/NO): NO